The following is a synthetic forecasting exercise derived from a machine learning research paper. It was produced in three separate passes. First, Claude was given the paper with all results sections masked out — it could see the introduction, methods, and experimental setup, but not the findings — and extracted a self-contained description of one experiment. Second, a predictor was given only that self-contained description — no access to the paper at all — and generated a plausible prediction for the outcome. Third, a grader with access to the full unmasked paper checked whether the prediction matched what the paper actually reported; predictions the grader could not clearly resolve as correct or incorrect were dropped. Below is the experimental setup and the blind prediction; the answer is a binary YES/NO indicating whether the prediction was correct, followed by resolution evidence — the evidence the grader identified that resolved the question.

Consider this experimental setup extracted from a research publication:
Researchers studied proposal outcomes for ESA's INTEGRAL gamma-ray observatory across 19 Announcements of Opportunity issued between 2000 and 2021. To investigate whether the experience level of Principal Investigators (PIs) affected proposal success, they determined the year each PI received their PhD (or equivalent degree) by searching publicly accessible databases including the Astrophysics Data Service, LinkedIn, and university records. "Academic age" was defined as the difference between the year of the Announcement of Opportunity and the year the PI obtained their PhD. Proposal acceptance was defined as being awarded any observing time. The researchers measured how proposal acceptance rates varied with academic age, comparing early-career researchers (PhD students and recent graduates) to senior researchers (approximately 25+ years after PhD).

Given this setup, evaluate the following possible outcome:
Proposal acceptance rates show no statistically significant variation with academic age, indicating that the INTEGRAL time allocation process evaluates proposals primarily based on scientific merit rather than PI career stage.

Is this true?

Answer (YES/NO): NO